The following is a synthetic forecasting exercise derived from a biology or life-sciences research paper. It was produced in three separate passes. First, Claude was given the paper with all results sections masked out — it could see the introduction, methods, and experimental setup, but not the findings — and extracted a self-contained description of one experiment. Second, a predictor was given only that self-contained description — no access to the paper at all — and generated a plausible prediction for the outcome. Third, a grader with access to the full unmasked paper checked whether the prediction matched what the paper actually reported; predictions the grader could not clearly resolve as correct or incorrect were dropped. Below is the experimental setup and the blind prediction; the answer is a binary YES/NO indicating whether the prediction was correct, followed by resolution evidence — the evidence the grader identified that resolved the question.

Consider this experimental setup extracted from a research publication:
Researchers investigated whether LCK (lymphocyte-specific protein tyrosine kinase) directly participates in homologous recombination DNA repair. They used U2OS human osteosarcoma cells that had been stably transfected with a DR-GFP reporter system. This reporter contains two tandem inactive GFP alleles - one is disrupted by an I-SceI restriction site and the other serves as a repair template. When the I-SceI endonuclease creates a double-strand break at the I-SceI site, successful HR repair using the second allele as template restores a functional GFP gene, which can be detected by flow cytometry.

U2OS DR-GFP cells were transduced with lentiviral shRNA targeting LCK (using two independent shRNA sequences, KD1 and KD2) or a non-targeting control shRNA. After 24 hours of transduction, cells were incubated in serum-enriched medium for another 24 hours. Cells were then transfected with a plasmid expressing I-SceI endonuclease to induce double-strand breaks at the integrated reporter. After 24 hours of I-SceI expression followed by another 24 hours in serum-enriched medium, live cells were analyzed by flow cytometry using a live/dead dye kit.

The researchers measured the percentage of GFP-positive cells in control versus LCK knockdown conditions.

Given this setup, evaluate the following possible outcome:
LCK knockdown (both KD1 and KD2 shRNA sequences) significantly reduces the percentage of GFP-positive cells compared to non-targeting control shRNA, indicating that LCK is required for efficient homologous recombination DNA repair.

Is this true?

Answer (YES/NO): YES